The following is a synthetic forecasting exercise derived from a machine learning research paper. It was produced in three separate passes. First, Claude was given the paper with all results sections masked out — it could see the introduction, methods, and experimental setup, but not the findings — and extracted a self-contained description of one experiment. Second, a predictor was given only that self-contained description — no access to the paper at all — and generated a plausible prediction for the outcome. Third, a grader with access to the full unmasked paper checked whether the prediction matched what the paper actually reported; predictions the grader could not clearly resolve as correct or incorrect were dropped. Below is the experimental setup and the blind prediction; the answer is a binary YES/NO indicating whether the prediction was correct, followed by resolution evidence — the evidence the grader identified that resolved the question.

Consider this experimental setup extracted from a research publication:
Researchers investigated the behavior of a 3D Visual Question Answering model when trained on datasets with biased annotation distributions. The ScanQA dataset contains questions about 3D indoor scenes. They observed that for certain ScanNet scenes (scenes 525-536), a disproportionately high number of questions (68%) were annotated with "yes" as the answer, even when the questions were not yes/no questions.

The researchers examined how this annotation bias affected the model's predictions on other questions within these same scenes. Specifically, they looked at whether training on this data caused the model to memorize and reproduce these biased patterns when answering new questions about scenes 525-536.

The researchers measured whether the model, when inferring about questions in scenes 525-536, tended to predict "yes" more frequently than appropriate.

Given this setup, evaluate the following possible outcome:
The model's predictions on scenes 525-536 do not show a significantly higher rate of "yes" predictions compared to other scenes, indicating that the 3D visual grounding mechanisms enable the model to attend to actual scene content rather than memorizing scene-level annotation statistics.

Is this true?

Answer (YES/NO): NO